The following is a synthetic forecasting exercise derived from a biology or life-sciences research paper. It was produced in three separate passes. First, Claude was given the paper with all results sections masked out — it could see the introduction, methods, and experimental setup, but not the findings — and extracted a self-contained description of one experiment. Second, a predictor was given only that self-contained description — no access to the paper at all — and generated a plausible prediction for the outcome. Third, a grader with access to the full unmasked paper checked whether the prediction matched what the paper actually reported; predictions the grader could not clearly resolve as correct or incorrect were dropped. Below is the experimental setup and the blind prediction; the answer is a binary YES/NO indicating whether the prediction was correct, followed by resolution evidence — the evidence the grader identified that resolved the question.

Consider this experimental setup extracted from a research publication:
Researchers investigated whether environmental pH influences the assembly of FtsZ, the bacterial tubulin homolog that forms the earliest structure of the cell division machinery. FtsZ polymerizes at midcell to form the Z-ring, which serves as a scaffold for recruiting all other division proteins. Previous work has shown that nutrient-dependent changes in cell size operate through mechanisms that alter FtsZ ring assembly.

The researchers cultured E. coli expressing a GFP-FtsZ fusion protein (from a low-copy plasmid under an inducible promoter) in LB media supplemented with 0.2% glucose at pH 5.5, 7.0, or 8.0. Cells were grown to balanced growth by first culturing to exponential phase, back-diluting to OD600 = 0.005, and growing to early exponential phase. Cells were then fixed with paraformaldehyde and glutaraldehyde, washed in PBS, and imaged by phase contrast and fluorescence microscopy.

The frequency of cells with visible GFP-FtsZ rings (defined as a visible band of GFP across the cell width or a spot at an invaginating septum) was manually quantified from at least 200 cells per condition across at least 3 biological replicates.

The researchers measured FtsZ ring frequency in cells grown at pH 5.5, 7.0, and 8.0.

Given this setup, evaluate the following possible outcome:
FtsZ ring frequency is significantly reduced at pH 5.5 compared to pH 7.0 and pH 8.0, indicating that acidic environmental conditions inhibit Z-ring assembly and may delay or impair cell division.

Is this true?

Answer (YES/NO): NO